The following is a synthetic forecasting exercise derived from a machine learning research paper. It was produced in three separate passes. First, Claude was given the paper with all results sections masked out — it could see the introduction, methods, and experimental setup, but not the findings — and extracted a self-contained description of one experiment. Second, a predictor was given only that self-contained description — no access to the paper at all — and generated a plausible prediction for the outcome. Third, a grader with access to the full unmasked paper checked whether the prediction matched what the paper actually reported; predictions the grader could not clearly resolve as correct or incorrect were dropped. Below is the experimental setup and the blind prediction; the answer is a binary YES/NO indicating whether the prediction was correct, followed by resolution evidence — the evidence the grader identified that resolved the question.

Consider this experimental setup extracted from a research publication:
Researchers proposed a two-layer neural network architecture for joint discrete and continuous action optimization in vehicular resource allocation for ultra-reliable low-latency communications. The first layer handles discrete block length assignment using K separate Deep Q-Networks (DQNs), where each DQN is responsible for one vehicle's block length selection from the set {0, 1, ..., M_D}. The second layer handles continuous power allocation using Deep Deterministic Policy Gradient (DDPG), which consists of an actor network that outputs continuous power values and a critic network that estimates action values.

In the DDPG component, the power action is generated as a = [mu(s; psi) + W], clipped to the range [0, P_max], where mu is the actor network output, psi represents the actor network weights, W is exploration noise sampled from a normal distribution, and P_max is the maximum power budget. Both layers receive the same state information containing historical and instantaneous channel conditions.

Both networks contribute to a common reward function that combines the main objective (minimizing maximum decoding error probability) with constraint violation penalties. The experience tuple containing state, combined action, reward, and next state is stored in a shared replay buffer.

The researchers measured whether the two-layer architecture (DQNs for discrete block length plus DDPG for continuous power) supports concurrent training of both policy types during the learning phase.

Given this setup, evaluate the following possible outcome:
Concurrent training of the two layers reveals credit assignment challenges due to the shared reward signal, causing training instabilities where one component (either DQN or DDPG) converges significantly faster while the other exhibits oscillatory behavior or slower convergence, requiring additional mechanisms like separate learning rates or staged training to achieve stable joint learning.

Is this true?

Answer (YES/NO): NO